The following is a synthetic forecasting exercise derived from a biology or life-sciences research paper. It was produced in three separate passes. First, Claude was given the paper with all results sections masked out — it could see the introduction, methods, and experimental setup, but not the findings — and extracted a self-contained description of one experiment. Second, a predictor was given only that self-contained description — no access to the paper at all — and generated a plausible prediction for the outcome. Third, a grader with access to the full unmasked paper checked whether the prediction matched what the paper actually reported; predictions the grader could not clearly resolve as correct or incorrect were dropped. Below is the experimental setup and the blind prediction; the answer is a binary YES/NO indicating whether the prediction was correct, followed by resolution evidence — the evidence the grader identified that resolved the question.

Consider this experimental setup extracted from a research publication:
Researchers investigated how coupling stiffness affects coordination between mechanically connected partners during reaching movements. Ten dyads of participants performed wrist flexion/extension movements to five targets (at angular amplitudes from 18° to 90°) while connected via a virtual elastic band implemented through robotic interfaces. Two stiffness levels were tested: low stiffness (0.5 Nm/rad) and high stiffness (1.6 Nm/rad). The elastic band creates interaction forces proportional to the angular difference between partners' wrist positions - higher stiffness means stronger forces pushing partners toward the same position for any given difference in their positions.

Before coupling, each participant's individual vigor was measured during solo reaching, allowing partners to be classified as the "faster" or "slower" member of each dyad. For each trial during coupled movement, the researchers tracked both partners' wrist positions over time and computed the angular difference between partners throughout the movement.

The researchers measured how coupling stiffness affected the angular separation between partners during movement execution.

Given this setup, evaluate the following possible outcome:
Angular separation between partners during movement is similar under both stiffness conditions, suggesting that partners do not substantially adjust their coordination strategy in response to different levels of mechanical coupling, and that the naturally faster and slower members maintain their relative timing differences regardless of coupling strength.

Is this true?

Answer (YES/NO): NO